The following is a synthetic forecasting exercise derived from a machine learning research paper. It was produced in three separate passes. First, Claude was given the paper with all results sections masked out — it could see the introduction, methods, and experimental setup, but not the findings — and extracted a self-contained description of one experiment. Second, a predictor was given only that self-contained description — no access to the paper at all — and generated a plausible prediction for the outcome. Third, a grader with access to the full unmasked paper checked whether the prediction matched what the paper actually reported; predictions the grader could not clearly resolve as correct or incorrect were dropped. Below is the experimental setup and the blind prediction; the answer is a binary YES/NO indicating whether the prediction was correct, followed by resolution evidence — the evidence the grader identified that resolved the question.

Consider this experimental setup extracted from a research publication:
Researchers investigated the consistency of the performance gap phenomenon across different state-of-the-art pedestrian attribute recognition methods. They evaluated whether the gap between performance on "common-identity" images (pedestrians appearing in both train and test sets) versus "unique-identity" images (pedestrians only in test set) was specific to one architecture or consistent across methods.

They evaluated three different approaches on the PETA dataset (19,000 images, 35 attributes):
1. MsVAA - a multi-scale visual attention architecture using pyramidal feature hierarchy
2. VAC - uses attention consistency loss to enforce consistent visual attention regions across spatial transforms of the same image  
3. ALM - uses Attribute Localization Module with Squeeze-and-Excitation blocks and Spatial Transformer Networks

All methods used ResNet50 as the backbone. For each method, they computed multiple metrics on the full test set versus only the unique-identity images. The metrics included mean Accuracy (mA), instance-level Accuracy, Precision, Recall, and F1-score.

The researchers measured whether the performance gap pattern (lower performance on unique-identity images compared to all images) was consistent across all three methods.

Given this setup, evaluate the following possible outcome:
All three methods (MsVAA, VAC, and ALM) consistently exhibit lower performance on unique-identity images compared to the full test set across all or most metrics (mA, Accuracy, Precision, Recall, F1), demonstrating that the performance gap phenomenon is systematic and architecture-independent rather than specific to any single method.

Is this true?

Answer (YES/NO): YES